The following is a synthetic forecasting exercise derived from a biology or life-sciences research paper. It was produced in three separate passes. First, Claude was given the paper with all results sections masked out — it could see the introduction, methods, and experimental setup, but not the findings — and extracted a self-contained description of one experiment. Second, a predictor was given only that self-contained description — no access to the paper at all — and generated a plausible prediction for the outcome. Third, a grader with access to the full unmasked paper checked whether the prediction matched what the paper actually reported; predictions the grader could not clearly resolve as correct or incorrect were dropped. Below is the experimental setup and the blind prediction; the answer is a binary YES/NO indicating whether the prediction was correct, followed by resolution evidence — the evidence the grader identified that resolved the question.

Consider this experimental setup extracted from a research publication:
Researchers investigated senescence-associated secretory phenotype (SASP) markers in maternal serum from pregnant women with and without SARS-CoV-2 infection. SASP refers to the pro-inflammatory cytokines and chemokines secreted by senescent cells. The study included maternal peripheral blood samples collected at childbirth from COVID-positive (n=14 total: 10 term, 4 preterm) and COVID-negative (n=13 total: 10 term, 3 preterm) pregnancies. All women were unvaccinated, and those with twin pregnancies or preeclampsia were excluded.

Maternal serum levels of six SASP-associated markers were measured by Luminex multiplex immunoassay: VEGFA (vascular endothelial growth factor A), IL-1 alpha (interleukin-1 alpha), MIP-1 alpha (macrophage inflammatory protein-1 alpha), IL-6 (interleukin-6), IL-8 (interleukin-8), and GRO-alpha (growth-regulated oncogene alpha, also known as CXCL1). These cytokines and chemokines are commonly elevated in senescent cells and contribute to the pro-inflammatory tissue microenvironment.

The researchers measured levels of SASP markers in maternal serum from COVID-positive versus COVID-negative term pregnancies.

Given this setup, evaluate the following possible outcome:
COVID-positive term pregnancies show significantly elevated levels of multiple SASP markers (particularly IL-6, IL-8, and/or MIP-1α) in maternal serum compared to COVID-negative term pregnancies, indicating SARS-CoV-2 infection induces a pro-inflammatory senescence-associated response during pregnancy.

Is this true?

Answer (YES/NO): NO